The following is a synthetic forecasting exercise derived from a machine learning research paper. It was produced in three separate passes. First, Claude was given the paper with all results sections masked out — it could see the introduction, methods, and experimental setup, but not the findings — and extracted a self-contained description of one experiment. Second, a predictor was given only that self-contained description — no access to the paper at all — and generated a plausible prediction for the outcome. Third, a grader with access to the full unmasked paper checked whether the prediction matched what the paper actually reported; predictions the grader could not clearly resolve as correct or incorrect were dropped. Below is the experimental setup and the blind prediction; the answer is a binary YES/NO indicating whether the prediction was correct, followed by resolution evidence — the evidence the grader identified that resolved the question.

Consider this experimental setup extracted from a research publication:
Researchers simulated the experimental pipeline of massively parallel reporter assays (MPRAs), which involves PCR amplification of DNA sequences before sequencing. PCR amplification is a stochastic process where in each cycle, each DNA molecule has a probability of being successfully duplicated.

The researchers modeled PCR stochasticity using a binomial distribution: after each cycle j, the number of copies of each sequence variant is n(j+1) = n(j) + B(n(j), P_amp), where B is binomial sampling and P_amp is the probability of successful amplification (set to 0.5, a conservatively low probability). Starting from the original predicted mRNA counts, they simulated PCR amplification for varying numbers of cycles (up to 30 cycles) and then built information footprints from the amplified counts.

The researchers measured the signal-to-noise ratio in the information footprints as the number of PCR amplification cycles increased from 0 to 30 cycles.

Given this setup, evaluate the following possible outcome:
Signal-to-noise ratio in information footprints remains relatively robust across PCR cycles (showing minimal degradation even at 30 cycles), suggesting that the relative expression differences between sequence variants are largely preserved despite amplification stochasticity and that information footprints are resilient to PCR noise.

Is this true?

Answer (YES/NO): YES